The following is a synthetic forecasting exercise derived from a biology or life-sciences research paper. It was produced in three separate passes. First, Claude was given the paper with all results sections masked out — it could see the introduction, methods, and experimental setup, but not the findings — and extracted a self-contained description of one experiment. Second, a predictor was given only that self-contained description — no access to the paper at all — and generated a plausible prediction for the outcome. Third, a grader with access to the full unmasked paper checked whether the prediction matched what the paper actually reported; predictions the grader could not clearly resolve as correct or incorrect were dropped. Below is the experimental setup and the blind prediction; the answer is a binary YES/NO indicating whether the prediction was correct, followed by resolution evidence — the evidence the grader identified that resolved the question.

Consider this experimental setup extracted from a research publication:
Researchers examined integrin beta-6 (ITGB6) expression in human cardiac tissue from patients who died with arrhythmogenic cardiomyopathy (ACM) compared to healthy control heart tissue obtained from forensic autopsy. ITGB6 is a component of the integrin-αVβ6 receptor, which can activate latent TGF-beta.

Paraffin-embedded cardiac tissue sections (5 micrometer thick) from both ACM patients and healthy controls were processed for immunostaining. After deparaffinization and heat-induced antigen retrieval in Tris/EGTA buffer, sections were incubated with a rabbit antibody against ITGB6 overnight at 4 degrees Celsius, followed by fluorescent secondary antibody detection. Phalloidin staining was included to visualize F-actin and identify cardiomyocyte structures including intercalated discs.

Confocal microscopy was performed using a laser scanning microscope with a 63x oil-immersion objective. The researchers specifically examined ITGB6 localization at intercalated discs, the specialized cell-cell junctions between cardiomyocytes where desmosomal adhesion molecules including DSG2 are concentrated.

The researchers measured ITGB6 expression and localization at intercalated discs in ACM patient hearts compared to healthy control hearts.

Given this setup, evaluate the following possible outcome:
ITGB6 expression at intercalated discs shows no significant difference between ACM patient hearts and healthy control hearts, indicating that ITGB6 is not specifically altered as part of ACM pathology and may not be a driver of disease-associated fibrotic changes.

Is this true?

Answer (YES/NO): NO